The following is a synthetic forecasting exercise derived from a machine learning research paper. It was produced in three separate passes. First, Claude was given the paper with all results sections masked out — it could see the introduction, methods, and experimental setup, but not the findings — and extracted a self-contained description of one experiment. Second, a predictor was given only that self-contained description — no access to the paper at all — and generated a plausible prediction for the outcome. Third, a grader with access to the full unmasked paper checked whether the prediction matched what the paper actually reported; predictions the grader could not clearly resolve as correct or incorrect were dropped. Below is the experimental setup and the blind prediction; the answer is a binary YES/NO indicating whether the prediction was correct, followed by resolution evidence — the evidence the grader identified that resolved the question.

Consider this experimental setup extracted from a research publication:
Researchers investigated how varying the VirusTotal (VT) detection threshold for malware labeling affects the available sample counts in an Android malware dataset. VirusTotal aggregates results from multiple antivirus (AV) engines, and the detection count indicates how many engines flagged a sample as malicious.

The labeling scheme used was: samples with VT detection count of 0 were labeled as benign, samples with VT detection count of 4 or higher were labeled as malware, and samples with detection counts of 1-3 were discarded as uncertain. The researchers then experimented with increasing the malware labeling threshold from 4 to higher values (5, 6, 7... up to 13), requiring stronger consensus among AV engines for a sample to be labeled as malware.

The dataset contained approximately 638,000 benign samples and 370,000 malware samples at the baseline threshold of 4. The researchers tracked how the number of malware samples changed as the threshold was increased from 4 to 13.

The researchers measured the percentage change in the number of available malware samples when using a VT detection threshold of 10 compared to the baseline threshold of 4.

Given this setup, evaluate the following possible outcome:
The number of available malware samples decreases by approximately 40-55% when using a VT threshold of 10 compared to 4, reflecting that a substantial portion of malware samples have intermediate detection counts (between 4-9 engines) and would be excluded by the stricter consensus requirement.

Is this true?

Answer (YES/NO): NO